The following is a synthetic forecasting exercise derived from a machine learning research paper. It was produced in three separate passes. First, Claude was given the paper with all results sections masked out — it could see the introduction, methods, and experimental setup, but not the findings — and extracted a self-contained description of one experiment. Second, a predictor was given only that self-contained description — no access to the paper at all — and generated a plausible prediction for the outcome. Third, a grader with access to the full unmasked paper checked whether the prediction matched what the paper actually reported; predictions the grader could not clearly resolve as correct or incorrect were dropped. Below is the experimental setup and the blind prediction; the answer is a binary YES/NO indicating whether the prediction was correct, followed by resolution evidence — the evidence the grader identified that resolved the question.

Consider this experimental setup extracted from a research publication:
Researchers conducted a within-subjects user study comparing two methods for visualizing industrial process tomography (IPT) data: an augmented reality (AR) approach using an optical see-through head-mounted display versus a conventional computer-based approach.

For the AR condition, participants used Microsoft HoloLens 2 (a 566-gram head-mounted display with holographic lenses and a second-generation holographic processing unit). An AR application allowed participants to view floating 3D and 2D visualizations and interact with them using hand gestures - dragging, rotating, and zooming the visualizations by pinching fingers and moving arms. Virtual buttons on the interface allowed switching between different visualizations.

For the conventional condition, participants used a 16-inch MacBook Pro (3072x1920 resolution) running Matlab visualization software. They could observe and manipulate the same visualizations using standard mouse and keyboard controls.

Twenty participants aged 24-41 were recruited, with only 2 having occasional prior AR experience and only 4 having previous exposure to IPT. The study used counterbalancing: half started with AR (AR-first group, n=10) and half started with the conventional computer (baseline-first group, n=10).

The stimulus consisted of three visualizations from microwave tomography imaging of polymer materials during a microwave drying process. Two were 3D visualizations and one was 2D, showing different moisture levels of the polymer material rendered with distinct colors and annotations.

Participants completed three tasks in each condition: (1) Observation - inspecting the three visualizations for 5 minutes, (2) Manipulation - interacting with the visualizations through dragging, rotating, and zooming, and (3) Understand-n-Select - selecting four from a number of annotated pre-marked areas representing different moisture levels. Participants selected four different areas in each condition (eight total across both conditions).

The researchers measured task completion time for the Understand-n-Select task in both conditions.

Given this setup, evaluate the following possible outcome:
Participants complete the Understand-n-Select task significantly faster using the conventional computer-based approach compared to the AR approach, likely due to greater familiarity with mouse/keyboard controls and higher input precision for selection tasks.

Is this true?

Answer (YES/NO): NO